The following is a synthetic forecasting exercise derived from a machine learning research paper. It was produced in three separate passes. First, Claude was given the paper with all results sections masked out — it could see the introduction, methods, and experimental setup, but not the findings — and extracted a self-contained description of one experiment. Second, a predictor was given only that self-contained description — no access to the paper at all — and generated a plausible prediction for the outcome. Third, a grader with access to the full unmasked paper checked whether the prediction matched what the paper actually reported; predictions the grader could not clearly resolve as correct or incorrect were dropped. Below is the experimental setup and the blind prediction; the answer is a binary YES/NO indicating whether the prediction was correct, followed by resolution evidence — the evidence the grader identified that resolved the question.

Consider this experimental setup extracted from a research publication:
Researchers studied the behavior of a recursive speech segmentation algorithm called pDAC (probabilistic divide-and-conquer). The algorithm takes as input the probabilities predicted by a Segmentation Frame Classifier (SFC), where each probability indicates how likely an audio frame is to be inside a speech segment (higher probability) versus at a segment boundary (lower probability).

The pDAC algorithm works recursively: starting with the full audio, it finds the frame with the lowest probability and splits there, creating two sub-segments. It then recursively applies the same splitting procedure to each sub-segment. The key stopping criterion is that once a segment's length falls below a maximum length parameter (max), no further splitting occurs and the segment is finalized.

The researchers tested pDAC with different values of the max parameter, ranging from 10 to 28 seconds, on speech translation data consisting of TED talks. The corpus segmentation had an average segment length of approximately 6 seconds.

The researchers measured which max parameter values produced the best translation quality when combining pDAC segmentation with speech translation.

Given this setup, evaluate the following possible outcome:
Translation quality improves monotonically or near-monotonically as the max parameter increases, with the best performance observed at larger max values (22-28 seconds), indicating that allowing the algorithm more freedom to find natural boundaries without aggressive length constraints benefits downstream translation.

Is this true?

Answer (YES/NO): NO